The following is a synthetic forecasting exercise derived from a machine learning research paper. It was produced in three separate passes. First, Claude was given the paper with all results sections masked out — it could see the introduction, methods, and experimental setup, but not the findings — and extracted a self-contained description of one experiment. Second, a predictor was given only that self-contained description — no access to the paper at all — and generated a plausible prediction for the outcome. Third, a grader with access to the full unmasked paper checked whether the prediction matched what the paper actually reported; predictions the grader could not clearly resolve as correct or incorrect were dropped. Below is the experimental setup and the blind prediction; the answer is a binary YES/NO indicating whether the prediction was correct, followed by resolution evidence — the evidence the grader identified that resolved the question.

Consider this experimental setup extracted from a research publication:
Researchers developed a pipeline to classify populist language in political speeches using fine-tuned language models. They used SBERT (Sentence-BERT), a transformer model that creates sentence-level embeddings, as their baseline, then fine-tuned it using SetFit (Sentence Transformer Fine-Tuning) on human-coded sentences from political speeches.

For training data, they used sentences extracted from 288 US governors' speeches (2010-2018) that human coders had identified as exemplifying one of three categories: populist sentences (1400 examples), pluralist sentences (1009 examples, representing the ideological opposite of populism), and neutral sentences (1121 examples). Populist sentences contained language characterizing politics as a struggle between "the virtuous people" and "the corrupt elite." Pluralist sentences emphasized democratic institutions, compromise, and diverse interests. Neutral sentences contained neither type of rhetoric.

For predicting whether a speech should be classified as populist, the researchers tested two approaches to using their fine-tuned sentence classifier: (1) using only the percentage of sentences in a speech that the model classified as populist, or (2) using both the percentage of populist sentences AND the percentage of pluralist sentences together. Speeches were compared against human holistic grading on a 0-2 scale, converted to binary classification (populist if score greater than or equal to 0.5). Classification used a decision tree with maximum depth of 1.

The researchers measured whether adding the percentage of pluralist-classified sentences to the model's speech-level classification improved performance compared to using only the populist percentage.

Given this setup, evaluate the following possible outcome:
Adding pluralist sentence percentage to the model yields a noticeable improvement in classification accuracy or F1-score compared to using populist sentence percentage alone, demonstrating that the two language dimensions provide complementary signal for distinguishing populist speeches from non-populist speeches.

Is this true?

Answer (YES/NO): NO